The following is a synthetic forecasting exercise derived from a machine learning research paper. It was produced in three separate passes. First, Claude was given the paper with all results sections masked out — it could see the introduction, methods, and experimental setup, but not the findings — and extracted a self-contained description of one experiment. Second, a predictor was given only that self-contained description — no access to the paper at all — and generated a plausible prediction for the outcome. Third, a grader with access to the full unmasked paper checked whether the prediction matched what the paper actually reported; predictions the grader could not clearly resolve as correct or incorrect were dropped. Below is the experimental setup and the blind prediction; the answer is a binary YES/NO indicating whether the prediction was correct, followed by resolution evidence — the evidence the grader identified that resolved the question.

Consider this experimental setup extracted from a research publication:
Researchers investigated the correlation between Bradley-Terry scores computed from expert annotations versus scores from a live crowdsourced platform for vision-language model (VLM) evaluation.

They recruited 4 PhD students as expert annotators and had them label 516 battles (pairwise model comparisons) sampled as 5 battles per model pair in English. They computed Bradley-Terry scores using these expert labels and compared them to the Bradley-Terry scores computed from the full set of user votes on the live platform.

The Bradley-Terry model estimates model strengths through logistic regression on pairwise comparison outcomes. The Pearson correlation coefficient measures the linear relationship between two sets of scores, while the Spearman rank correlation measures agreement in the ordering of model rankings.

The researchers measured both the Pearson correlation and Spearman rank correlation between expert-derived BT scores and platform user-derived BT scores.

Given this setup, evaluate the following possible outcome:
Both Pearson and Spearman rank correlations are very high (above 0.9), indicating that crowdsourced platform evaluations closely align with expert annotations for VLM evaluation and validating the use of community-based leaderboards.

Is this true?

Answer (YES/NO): NO